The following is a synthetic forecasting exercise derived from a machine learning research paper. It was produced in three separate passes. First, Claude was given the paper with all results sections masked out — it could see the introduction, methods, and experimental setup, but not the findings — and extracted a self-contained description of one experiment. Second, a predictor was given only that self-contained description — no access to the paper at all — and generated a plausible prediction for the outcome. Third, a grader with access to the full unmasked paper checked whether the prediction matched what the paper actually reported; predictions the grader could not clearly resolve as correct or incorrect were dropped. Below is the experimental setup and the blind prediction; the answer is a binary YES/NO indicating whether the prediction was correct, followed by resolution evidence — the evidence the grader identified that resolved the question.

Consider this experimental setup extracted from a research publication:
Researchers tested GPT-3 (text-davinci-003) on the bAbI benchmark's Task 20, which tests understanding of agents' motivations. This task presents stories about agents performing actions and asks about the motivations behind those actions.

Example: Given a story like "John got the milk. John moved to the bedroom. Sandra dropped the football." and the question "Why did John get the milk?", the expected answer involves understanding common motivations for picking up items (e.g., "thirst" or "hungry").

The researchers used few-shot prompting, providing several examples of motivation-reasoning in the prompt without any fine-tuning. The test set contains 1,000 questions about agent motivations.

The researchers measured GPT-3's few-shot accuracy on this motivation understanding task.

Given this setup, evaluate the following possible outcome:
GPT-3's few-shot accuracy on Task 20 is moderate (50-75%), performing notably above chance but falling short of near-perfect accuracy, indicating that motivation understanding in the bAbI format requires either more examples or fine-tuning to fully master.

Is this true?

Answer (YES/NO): NO